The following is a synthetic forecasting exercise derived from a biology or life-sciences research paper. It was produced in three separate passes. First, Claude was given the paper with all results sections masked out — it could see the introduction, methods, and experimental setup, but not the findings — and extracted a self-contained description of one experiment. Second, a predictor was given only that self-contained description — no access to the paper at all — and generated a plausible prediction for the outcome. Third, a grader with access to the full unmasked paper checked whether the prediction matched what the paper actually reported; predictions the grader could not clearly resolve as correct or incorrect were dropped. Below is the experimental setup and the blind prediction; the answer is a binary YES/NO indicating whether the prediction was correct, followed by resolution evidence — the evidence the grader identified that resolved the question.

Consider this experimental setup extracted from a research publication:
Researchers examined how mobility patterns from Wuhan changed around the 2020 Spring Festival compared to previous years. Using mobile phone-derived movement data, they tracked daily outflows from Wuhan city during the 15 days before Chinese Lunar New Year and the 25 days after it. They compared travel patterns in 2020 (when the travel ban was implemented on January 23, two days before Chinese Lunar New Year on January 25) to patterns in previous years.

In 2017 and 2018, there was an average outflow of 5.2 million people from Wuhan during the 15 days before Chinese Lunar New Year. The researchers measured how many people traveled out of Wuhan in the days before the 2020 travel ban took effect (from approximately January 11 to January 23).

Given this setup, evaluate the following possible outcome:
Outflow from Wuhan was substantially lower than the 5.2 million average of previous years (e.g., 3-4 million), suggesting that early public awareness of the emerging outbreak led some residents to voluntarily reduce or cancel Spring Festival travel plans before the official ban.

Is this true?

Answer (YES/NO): NO